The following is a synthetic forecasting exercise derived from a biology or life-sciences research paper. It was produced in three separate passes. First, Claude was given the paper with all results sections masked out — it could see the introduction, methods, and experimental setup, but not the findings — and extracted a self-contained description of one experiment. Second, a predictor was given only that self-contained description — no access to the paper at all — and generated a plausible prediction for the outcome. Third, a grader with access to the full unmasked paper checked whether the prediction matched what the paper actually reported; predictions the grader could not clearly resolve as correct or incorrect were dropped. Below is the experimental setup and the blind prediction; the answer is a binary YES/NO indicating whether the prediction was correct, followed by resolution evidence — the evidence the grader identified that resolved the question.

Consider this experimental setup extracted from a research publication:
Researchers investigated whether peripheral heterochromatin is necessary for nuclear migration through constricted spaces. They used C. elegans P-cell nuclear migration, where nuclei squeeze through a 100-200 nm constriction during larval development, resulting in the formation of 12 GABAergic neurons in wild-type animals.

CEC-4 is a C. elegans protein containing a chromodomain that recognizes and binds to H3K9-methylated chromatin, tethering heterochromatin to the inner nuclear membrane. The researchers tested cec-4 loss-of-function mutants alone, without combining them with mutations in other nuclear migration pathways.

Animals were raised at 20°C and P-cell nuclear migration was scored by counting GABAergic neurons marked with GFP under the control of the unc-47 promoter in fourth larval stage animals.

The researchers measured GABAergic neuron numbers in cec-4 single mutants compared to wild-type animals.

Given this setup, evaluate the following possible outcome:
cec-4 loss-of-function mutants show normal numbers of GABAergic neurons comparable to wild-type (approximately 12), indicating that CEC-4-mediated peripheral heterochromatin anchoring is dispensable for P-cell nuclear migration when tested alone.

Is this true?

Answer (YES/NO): YES